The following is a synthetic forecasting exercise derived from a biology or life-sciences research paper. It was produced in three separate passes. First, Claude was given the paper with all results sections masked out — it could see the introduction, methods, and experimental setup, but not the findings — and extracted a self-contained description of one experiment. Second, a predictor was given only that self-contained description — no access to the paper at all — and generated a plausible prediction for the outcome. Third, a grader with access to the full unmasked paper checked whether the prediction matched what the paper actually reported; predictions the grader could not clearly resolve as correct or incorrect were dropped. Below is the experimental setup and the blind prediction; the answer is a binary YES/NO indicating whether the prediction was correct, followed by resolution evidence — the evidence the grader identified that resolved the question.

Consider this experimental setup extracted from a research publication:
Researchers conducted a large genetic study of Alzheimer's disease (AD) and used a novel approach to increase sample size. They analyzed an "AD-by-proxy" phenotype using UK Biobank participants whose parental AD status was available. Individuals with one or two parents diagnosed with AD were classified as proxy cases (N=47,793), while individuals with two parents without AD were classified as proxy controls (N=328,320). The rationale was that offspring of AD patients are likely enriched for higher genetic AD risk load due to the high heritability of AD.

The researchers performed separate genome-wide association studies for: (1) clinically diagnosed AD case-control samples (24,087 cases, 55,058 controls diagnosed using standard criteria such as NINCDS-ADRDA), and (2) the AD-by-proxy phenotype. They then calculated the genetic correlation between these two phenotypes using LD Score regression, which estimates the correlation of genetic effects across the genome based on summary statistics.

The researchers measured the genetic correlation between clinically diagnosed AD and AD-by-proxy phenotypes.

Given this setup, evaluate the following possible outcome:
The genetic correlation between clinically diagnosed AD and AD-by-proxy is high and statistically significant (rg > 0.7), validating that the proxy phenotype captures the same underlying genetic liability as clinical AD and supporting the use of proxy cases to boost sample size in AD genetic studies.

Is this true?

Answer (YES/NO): YES